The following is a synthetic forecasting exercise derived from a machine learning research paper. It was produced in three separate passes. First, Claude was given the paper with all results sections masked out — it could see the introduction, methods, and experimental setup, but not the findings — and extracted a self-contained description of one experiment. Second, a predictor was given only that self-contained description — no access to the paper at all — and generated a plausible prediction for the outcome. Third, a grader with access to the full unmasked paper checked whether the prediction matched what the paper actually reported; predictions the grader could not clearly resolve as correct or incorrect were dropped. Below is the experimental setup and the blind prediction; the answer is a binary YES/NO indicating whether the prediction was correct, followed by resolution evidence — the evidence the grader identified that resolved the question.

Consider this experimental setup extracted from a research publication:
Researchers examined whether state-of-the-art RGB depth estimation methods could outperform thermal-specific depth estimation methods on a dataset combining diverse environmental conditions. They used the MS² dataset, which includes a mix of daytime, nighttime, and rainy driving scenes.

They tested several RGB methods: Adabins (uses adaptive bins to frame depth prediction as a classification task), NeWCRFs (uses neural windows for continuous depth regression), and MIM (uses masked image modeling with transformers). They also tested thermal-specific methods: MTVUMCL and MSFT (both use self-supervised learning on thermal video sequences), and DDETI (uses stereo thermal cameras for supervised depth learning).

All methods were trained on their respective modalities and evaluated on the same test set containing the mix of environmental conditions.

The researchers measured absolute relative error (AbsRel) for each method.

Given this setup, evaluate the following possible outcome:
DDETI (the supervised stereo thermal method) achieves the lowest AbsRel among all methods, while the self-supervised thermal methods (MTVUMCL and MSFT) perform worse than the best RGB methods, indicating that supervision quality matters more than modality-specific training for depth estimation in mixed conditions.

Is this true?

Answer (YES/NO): NO